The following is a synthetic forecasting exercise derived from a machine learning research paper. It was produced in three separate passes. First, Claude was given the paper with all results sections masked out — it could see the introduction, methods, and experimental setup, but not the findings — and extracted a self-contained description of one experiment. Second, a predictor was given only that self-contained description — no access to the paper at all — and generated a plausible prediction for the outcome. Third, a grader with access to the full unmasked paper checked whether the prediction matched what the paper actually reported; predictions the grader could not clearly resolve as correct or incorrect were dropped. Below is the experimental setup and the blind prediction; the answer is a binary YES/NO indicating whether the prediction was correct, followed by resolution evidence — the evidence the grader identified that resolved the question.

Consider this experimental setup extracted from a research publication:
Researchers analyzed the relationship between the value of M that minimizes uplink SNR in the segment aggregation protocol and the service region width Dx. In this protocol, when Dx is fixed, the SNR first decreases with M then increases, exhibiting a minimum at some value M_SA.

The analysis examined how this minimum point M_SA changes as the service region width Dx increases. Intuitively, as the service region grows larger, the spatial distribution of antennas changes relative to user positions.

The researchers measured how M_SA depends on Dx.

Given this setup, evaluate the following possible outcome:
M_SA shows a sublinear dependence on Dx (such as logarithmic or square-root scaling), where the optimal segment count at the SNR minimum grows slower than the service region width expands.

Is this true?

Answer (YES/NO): NO